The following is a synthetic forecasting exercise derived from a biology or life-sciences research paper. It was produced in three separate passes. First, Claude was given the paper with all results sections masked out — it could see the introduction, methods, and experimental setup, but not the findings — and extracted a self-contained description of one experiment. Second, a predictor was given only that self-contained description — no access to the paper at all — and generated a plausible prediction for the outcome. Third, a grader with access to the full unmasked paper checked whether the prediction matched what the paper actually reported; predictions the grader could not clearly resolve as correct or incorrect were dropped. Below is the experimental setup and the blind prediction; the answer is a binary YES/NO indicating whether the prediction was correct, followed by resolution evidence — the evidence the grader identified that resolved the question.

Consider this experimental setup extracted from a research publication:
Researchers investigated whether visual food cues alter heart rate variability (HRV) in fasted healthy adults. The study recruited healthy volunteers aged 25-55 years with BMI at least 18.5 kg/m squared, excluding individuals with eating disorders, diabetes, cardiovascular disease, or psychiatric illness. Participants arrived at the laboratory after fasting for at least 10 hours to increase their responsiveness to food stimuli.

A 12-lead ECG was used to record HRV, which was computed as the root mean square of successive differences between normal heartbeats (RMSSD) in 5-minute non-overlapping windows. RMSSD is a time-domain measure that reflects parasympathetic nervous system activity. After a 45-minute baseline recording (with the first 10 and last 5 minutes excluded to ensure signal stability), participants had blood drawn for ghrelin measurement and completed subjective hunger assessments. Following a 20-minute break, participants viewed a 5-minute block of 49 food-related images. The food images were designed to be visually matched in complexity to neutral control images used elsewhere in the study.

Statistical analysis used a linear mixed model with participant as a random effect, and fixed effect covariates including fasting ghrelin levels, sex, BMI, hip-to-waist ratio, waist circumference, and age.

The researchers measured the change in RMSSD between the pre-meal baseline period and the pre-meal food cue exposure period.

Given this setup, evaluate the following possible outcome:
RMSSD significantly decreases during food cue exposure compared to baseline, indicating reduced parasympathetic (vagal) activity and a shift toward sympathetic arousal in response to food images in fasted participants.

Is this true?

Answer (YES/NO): NO